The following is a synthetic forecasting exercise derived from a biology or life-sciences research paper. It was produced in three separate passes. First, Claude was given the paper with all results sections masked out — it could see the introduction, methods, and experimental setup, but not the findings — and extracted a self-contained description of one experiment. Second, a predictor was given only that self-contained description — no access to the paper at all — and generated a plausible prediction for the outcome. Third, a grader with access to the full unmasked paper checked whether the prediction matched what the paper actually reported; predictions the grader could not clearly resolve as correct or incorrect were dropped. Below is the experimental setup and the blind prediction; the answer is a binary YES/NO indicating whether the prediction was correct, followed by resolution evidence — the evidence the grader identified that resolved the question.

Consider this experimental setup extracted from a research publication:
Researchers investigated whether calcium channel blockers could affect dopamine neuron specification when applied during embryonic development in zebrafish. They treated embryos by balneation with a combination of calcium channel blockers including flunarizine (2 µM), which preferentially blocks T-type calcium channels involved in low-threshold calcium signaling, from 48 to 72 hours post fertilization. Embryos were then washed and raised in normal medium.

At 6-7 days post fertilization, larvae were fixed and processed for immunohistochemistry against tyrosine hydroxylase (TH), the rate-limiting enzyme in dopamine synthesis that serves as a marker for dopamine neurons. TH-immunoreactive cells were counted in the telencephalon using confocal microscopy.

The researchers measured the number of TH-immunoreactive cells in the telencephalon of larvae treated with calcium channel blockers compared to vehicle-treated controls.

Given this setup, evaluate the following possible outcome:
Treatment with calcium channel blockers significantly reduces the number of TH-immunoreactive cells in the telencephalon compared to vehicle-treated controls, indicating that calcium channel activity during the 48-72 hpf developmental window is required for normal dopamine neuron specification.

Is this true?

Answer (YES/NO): YES